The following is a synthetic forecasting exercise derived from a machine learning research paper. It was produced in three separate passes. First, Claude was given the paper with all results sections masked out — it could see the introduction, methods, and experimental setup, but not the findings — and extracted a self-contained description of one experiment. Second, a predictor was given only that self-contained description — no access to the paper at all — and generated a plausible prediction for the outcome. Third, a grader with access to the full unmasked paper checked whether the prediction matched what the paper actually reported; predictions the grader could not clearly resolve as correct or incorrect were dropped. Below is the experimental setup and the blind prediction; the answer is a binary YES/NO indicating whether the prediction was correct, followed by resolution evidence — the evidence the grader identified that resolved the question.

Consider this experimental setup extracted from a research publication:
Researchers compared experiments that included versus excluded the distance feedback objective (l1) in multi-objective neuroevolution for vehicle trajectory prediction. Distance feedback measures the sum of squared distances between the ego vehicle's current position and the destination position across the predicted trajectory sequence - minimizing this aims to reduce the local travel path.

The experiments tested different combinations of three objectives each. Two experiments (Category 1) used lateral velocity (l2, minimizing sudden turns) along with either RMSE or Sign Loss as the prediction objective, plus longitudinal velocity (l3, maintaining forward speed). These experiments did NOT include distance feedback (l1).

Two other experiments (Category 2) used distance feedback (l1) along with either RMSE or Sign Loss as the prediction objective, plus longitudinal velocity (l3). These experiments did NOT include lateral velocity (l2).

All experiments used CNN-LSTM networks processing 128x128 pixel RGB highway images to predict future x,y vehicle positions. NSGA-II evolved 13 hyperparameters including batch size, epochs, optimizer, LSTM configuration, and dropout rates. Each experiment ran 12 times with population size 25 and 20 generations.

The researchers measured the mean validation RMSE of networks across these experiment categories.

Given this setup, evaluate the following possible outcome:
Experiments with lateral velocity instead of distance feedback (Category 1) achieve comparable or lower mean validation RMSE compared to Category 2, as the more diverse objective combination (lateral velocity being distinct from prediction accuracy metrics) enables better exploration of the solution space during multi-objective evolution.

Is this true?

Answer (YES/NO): YES